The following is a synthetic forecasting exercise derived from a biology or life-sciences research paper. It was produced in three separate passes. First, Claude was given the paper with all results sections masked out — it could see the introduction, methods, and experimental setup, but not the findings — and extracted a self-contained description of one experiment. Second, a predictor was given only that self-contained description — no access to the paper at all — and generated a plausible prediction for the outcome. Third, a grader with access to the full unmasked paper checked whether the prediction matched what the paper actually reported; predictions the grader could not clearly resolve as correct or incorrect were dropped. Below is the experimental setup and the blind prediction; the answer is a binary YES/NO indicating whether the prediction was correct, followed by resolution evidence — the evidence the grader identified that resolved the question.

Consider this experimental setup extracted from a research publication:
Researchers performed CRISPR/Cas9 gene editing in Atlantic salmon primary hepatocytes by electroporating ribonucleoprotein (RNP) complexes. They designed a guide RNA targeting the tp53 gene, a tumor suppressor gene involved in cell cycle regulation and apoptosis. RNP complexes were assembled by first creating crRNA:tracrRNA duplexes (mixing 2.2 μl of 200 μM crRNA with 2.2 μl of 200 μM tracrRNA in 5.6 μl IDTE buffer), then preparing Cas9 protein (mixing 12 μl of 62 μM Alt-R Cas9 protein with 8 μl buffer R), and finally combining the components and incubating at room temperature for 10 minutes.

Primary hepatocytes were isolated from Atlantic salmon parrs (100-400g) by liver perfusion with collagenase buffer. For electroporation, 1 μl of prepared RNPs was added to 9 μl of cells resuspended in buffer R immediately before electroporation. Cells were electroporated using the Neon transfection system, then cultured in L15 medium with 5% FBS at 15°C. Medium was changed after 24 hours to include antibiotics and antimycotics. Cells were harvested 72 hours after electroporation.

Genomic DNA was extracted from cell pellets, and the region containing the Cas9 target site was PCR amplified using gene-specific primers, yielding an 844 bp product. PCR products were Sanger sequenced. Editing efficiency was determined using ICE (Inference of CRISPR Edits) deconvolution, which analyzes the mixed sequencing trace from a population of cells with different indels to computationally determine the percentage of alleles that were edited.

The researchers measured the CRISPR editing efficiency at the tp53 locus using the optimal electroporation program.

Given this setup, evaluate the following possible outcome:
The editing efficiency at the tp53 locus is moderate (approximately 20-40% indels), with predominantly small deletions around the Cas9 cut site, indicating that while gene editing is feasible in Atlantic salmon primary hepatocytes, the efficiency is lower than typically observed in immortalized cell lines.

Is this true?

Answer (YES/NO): NO